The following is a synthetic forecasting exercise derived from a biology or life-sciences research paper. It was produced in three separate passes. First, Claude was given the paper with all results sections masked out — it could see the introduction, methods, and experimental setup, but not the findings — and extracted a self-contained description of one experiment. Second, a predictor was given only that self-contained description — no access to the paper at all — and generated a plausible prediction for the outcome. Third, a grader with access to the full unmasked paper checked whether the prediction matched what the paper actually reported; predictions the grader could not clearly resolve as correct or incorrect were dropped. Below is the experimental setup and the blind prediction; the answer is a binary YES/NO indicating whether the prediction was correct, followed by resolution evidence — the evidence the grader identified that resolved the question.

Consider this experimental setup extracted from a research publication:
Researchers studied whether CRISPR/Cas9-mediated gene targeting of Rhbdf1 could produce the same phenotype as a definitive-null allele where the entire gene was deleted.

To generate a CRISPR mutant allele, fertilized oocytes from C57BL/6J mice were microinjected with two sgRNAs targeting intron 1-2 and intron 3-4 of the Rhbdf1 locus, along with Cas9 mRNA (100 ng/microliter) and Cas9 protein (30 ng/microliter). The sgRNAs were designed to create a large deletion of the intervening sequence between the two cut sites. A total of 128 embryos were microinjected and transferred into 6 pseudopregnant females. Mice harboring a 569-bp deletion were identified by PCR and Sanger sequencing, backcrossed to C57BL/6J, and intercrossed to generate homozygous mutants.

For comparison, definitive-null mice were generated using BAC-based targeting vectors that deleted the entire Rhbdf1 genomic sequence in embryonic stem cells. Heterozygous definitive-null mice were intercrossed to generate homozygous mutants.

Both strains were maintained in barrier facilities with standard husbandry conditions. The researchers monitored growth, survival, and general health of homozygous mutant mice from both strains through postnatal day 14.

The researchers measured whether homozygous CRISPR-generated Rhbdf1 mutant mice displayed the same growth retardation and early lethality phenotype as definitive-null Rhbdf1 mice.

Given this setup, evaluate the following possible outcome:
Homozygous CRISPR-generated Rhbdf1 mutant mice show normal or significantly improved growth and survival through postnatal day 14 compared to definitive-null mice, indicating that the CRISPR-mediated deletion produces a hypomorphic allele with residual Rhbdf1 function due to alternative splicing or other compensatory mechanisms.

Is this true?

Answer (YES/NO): YES